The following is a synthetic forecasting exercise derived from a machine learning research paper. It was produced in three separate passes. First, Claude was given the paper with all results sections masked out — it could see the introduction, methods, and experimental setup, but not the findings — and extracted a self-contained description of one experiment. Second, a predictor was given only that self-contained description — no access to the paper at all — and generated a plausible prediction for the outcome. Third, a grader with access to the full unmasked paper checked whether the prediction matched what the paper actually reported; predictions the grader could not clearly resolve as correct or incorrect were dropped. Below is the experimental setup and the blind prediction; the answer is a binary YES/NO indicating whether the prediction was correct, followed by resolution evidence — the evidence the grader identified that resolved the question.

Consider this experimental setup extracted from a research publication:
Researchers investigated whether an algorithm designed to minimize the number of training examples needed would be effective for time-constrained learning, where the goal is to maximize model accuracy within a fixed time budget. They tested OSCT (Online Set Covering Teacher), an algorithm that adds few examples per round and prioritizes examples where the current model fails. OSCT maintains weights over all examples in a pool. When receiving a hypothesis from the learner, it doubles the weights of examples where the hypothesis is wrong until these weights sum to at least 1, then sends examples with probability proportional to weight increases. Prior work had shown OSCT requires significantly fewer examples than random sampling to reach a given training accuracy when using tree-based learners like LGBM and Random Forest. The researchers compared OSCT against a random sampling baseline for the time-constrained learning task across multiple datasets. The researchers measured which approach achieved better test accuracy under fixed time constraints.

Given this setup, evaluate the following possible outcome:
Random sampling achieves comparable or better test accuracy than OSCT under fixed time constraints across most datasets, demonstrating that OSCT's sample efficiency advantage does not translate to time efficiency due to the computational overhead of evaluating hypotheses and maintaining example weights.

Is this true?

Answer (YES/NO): YES